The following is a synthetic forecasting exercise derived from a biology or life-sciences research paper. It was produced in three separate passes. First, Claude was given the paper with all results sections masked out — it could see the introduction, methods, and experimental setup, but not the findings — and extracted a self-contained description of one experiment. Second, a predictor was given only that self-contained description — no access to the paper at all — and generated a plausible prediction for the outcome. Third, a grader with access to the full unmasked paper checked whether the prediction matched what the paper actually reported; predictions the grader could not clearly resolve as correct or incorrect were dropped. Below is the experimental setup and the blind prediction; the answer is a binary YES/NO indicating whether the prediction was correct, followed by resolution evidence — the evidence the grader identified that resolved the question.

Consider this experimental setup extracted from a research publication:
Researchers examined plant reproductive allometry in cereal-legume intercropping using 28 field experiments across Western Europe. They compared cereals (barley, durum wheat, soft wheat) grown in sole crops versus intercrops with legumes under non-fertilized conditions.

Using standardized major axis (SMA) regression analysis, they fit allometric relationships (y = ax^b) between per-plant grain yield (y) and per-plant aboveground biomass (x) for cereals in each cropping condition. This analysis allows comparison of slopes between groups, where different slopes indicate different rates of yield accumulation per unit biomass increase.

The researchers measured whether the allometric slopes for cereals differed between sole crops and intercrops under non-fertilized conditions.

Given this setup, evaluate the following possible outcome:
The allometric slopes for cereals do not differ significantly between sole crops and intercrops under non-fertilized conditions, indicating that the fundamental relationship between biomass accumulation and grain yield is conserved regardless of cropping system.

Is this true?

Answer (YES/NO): NO